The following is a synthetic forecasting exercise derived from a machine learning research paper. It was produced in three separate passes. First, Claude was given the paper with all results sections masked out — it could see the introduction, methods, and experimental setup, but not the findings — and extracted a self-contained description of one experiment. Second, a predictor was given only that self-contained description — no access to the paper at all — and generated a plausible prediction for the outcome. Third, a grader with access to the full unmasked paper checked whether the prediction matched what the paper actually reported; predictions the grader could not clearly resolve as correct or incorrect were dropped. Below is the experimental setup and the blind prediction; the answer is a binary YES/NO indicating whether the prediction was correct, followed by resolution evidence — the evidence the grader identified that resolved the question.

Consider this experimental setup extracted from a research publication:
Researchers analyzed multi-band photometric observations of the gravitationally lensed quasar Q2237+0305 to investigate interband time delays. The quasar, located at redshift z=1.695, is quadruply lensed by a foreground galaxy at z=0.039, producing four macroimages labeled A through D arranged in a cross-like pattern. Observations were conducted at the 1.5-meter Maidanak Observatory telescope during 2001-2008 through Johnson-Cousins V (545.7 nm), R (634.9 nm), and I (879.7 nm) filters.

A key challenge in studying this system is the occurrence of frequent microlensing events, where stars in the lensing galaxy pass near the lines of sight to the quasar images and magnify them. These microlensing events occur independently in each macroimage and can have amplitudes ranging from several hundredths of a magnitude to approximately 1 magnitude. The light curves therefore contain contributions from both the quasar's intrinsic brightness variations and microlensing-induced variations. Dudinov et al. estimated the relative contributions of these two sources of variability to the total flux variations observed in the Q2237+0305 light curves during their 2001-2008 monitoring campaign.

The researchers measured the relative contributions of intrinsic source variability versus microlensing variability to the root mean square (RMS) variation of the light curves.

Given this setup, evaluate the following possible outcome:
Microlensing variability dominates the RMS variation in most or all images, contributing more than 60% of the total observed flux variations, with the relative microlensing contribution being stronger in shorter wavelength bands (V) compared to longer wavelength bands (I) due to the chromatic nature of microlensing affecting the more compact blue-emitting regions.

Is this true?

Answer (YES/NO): NO